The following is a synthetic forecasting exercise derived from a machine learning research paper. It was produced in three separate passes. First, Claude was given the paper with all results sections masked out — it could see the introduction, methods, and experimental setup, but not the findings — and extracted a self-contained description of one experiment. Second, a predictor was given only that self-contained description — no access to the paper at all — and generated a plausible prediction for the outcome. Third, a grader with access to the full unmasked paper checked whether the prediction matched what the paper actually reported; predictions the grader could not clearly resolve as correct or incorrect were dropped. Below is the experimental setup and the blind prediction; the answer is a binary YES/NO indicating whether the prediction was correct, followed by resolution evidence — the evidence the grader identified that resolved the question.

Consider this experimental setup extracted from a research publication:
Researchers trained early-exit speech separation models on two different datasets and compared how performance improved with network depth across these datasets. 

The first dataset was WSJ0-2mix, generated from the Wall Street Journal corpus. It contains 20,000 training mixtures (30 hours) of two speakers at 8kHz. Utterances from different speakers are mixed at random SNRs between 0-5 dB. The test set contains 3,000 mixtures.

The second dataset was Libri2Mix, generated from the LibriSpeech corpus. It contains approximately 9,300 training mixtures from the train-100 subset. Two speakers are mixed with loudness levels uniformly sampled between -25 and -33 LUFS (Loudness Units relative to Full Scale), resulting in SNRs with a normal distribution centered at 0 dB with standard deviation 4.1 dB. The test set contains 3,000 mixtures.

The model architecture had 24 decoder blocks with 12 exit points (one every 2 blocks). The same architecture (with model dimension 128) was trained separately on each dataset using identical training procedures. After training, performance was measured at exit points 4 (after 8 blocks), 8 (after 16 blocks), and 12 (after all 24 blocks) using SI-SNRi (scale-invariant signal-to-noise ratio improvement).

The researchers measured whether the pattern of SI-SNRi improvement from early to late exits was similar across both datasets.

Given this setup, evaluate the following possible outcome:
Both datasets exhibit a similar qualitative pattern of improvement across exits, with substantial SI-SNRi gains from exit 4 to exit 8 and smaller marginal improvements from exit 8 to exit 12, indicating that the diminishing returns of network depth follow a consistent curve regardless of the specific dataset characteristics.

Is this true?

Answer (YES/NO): NO